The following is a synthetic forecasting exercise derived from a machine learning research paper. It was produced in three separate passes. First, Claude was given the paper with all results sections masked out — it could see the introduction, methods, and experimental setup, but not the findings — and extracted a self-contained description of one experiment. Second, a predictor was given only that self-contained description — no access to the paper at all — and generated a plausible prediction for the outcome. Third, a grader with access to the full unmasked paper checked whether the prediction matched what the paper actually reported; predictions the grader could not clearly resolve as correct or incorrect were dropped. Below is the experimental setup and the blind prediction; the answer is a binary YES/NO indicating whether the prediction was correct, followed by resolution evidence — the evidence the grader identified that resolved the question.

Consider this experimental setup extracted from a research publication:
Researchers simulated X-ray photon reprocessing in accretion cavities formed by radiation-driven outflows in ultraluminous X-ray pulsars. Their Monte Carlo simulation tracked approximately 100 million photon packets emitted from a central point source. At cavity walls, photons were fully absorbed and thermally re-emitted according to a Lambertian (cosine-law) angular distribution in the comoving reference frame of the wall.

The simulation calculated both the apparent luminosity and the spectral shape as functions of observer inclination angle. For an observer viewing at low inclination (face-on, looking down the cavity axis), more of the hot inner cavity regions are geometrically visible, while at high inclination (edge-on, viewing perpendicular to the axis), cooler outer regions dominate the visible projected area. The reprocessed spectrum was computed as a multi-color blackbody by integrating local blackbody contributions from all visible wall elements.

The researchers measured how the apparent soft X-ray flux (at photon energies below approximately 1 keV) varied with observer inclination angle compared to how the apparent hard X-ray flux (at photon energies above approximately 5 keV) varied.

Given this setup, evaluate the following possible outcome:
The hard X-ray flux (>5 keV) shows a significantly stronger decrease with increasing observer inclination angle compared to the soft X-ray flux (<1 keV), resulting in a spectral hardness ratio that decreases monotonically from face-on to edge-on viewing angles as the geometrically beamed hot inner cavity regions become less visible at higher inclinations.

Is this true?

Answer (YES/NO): YES